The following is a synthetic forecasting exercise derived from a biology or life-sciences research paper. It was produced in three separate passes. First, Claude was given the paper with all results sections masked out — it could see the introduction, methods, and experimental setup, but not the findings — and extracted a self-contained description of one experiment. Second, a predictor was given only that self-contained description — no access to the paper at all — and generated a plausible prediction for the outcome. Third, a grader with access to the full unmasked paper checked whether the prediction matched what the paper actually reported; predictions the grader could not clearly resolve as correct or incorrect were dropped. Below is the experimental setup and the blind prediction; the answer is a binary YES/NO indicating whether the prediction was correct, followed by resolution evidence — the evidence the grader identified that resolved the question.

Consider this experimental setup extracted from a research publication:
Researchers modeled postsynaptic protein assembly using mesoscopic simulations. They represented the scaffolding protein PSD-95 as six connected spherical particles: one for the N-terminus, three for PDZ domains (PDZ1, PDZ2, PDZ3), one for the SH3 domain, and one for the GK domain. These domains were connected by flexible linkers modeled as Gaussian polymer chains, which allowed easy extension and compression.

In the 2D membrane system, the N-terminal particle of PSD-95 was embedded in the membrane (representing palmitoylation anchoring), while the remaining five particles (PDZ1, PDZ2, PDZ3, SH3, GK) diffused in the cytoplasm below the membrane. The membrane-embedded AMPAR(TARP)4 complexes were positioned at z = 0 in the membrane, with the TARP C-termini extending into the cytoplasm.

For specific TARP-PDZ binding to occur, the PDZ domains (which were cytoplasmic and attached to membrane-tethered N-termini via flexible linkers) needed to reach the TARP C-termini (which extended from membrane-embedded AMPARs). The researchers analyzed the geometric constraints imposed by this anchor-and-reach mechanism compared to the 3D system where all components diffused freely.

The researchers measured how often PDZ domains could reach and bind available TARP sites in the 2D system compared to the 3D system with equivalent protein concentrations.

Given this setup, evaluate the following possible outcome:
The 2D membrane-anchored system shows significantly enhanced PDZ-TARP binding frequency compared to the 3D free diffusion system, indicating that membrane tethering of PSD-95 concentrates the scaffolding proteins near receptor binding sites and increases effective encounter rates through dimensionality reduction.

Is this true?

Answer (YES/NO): NO